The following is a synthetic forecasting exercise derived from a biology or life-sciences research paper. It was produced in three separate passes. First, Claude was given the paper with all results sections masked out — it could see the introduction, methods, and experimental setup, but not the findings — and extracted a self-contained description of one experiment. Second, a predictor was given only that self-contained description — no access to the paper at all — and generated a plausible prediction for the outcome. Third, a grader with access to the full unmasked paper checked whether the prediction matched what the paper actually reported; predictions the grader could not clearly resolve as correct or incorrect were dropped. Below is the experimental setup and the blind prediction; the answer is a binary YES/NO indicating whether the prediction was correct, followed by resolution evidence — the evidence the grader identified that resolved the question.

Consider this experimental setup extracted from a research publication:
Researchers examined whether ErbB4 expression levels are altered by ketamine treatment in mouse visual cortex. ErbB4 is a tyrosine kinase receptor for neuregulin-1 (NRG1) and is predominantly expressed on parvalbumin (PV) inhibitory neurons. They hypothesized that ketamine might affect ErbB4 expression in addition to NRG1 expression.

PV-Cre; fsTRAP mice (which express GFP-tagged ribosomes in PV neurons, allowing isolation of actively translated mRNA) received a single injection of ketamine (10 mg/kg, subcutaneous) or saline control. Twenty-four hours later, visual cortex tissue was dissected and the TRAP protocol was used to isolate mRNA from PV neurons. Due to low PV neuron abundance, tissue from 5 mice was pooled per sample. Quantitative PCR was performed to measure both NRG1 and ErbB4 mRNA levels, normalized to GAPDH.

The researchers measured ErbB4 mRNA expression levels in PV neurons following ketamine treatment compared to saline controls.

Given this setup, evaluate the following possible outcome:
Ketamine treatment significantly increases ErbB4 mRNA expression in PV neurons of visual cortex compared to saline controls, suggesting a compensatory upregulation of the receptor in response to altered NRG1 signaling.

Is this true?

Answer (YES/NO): NO